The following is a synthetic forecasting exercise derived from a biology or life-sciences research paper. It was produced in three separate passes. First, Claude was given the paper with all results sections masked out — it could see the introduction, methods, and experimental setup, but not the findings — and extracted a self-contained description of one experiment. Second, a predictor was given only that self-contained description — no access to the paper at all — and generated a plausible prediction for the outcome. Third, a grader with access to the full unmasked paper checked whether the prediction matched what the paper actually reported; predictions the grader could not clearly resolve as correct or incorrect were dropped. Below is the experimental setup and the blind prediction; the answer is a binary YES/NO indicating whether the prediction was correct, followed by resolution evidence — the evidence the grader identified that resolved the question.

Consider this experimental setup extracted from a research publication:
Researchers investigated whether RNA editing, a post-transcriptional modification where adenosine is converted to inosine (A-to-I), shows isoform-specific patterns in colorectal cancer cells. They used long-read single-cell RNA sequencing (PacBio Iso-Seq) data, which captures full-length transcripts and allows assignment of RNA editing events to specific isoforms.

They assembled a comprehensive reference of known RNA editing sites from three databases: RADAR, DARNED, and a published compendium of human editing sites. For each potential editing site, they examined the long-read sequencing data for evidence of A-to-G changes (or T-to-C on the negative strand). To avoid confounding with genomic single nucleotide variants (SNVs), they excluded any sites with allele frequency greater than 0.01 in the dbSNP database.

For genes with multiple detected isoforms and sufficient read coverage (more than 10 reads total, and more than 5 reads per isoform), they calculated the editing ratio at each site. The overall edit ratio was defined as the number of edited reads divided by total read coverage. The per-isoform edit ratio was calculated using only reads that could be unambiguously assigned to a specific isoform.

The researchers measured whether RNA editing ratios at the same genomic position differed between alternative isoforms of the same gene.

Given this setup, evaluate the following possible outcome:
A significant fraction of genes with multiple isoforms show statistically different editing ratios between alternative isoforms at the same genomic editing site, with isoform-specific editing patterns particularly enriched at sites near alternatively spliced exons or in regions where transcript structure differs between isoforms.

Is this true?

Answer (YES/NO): NO